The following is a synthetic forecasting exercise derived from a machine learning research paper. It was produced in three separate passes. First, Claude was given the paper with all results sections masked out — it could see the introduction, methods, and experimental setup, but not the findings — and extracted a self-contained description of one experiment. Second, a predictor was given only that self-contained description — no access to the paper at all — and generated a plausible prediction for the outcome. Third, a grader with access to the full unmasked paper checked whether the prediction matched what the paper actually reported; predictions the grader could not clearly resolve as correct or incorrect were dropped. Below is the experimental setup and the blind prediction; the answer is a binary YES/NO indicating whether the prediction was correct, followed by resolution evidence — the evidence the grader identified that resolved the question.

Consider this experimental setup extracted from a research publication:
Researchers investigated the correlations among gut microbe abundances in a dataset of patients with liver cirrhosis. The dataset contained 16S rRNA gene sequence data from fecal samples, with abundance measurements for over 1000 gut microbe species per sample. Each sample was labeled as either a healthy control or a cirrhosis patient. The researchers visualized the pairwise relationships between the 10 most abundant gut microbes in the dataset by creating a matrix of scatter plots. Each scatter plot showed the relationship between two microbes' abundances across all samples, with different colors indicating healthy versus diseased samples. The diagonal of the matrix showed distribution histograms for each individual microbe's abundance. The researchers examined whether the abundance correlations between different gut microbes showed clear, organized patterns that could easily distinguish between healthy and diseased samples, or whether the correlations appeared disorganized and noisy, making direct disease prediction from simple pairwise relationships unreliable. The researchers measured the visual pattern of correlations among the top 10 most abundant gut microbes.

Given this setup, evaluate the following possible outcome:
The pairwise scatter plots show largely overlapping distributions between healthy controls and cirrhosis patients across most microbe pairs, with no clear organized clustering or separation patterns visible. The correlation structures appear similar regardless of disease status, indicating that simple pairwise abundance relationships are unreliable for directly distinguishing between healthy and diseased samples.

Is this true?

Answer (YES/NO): YES